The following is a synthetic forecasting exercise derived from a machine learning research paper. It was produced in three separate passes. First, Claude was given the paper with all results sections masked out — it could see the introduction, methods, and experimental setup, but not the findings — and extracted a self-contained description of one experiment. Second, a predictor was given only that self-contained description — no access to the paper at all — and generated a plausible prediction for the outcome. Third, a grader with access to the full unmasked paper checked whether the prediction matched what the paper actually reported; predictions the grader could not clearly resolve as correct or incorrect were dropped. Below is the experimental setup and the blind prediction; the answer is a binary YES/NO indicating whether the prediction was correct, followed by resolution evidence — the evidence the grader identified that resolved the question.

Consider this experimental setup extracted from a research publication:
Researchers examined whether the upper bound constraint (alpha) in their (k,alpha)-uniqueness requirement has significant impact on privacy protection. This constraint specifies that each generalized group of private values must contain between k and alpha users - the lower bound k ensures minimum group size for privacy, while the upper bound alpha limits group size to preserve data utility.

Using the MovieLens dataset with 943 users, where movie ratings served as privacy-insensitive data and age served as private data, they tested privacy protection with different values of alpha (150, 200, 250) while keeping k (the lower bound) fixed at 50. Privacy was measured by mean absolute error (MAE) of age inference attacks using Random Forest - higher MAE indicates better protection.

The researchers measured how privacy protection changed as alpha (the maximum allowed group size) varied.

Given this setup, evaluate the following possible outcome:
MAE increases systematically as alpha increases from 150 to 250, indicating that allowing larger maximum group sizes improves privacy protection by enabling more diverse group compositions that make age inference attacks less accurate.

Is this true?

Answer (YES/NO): NO